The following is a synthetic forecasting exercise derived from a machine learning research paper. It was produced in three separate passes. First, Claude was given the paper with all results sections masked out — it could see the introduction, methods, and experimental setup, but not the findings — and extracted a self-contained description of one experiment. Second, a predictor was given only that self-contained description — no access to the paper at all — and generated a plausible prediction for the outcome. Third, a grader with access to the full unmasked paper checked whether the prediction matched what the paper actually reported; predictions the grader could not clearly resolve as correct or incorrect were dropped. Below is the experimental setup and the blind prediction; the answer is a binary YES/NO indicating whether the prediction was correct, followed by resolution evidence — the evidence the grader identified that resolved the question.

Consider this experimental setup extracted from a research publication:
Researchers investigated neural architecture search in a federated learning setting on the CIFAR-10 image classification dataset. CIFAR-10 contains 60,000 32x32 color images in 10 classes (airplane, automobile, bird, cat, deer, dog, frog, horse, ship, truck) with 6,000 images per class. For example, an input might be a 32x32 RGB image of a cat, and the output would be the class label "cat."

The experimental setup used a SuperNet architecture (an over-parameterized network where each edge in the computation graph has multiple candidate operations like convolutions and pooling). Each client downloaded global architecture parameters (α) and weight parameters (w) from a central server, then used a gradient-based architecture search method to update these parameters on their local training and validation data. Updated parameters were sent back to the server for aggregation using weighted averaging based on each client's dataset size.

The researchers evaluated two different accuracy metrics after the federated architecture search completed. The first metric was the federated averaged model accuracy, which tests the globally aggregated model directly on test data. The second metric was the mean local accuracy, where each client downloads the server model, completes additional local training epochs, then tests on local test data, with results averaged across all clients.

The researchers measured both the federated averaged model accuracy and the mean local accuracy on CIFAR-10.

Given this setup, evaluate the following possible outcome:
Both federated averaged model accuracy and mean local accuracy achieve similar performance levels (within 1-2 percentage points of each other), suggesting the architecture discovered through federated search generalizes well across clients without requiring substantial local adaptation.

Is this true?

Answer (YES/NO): NO